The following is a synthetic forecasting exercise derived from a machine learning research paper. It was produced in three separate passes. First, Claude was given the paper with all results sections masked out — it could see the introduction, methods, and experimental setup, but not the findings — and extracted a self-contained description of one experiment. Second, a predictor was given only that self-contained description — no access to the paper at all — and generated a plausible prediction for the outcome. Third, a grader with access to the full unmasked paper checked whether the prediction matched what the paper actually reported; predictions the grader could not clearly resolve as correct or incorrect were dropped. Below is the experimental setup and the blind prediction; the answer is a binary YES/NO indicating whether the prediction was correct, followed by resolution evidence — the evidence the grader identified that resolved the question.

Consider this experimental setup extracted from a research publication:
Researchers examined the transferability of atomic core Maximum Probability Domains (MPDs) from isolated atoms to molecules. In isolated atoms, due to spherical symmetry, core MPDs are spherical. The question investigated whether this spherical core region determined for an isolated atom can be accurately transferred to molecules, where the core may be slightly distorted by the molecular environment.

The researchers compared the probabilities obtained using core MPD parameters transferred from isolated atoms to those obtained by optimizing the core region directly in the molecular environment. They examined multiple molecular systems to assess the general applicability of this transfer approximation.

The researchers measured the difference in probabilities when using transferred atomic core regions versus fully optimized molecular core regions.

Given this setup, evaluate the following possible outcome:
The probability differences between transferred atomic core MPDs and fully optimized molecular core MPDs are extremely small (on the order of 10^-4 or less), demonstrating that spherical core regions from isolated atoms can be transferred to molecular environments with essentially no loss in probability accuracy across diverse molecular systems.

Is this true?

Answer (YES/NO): NO